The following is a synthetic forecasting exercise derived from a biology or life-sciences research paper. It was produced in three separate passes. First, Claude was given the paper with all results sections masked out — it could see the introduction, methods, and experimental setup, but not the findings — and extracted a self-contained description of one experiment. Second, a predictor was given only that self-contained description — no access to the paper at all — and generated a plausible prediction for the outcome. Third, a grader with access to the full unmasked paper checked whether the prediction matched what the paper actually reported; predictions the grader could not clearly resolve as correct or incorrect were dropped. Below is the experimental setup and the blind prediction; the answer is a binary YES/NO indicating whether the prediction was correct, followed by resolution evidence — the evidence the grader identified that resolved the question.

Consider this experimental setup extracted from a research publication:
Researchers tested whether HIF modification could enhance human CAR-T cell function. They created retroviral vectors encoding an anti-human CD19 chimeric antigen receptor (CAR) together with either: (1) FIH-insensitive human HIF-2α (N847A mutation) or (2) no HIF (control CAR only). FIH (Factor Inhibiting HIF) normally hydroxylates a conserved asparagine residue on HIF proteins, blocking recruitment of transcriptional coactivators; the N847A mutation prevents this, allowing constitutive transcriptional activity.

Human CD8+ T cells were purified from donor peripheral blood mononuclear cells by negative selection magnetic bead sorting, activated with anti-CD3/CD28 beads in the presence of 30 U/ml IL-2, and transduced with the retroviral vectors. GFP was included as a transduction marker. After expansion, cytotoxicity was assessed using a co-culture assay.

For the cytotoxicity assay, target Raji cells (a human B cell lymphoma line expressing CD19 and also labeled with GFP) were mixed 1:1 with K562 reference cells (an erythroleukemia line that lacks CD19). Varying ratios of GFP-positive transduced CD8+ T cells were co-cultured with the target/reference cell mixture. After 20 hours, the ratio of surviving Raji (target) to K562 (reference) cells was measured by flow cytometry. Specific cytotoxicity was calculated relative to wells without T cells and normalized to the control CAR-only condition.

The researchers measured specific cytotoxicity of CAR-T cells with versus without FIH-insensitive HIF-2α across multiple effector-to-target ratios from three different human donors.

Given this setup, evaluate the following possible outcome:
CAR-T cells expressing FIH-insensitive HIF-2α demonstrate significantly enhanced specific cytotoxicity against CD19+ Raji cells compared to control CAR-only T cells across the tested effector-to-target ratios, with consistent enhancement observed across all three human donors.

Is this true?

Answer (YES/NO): YES